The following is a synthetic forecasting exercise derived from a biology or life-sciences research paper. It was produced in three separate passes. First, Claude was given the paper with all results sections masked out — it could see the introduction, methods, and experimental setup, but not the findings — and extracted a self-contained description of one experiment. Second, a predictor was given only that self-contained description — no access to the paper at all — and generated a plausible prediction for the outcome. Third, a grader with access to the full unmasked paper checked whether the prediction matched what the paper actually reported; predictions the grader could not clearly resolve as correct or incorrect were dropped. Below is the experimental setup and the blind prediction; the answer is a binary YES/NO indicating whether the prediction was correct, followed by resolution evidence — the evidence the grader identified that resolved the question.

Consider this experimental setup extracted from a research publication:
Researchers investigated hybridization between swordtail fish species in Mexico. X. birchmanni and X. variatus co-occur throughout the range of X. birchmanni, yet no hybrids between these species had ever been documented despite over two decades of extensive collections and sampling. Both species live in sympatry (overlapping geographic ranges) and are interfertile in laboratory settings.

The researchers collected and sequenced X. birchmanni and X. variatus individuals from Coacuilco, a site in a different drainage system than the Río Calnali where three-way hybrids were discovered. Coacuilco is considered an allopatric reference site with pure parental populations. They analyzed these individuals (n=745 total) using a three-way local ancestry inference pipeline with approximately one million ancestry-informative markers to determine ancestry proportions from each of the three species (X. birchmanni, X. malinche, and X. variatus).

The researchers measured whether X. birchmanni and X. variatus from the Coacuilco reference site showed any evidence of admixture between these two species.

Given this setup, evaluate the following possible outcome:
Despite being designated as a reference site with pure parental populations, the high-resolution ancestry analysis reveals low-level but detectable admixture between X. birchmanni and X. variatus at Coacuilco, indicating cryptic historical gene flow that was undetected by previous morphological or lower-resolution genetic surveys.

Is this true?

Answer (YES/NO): NO